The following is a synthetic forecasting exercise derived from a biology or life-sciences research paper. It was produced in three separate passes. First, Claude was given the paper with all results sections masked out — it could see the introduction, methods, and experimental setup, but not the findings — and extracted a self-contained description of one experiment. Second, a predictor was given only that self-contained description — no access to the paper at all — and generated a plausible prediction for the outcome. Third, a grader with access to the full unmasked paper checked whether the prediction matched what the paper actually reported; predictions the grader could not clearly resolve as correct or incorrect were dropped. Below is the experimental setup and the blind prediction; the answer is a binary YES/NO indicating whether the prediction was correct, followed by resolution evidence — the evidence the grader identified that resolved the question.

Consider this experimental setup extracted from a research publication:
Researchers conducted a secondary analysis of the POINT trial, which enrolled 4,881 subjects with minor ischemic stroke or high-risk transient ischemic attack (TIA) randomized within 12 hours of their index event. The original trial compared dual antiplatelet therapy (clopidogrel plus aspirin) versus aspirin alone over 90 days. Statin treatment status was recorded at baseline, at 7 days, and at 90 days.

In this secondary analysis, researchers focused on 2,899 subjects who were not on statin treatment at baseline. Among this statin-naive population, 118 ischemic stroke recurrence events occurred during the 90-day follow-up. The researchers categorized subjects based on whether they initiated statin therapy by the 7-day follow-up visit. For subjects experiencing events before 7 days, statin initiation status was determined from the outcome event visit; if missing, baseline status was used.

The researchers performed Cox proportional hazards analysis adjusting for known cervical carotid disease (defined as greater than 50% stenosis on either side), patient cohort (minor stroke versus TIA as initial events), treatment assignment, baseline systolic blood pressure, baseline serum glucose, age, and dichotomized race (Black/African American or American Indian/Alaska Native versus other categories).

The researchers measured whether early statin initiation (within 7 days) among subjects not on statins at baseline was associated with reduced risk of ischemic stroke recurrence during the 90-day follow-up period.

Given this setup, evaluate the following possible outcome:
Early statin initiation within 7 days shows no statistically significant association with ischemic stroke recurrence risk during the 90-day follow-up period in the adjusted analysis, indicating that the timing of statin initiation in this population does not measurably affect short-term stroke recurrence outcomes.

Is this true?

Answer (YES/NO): YES